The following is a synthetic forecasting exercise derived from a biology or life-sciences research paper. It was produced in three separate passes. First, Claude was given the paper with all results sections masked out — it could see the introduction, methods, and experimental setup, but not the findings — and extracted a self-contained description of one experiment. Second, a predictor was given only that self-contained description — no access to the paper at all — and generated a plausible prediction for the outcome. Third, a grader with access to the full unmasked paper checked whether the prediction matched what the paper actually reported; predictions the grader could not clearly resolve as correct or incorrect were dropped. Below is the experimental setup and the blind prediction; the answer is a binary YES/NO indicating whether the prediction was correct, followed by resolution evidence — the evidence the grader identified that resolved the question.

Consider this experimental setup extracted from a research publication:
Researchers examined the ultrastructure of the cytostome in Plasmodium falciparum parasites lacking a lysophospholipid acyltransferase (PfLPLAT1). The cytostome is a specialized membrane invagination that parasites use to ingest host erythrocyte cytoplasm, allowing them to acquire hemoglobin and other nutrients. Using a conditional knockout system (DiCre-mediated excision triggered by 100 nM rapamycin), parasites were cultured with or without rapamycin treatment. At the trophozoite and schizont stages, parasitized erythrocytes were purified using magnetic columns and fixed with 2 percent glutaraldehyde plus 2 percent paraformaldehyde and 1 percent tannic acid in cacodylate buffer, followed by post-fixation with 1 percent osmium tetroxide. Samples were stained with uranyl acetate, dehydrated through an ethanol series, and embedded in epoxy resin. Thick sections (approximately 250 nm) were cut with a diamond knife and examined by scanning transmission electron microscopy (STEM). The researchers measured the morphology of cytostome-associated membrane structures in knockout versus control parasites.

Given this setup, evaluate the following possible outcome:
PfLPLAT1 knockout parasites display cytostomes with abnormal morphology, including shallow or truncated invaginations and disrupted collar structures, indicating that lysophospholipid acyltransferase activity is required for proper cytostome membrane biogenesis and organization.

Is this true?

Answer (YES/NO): NO